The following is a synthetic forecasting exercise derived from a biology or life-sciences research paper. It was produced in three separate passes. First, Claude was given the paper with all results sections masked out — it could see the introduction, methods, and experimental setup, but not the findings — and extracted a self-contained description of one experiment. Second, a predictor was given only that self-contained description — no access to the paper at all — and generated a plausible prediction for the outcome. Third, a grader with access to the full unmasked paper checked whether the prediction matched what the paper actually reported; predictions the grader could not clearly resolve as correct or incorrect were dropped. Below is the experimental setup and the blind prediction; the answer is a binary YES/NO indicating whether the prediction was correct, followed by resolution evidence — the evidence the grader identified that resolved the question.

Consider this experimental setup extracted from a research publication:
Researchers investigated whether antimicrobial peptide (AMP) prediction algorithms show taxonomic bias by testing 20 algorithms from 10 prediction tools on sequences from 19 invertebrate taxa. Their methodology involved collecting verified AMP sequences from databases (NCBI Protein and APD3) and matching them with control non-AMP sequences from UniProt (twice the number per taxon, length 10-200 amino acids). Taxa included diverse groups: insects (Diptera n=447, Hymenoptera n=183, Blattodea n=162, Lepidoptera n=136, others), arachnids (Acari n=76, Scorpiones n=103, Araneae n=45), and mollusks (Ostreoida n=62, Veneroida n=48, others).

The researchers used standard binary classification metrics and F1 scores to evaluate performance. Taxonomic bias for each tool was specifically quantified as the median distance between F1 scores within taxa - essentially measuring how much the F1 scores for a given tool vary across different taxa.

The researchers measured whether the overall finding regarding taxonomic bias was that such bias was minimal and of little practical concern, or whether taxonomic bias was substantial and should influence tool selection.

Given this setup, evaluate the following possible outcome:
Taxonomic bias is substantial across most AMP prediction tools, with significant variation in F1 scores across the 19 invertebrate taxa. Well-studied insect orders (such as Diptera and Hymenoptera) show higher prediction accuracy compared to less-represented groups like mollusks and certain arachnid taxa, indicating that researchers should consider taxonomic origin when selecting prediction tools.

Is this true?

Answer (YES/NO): NO